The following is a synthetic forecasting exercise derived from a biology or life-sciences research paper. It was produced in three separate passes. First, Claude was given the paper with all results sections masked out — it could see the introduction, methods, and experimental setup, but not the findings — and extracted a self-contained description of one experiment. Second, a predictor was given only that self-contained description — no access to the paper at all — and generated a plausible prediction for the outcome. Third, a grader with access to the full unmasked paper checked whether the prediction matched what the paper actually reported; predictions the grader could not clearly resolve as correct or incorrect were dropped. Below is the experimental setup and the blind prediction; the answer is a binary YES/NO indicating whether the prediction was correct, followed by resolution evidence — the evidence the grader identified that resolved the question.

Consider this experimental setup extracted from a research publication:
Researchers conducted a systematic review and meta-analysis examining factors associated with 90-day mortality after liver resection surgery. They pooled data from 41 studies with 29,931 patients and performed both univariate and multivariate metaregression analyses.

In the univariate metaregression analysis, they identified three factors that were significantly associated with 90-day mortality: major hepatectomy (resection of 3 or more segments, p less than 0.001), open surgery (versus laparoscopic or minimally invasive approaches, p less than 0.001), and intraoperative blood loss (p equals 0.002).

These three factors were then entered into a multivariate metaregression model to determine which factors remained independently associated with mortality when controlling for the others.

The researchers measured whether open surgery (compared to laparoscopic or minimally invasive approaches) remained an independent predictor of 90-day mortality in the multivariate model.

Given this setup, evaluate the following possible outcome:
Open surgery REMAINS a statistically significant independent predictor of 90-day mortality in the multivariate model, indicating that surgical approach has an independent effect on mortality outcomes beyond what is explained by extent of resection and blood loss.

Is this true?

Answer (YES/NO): YES